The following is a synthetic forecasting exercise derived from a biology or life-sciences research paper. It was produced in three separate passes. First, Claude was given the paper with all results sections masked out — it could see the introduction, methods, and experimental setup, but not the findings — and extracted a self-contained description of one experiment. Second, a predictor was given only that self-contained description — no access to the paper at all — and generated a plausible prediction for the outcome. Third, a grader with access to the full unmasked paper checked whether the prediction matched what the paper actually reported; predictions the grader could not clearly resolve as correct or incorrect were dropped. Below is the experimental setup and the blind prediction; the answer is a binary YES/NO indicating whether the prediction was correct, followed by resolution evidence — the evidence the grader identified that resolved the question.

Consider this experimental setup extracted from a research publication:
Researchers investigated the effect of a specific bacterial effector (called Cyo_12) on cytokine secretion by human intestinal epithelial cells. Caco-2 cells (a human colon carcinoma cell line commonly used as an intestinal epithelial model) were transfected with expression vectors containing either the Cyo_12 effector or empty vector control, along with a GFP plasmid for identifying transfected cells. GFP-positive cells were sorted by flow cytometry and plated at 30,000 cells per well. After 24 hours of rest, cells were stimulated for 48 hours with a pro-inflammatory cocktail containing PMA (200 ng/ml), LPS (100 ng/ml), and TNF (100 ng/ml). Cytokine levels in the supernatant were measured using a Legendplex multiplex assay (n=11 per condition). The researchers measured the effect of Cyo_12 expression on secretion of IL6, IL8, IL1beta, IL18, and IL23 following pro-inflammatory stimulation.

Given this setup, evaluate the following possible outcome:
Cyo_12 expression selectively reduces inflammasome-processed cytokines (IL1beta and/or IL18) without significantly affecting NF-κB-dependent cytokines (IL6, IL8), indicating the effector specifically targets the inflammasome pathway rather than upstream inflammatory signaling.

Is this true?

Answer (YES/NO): NO